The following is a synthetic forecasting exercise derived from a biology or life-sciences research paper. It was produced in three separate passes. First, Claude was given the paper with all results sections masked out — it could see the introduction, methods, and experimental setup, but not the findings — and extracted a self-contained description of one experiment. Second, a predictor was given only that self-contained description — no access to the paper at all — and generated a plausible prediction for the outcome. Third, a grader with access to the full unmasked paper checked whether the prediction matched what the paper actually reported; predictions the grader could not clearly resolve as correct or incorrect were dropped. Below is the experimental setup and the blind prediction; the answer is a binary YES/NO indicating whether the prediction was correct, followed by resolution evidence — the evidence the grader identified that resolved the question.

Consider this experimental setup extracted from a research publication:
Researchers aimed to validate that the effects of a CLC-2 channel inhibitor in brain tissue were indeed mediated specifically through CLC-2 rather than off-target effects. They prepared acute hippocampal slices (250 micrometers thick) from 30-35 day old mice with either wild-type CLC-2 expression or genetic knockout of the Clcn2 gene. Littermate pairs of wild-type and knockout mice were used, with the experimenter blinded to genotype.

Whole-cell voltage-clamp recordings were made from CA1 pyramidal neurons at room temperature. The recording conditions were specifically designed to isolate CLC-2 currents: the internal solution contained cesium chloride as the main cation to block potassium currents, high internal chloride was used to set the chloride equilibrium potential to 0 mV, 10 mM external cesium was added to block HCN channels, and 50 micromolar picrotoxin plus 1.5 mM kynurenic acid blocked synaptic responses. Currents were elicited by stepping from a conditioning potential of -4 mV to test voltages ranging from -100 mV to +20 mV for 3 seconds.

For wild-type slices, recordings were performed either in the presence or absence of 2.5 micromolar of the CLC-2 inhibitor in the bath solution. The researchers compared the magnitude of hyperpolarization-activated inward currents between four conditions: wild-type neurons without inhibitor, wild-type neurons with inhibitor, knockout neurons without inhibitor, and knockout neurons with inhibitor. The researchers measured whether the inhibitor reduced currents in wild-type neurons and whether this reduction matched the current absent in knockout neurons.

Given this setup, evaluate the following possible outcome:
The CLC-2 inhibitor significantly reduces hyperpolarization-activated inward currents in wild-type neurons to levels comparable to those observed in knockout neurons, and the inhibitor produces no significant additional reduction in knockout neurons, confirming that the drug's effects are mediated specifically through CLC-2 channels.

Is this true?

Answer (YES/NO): YES